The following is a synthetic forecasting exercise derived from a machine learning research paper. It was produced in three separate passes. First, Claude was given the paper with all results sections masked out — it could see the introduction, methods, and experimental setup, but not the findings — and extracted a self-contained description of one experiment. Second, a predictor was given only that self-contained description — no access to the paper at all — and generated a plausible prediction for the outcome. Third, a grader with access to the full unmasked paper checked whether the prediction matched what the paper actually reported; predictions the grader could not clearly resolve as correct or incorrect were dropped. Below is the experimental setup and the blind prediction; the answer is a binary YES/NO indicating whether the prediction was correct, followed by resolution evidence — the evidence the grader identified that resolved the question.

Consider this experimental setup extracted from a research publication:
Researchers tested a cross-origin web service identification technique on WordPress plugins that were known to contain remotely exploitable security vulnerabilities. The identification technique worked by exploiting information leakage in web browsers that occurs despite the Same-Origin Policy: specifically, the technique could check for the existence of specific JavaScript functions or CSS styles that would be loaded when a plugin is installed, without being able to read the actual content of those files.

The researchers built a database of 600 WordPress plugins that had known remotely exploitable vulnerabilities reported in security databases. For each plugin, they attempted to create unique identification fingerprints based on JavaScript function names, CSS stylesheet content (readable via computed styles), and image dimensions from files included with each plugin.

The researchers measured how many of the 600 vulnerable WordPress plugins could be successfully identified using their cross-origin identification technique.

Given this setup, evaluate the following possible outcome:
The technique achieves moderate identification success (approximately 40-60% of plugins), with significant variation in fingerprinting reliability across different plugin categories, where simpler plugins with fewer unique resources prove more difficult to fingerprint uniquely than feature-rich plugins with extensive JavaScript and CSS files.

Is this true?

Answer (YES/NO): NO